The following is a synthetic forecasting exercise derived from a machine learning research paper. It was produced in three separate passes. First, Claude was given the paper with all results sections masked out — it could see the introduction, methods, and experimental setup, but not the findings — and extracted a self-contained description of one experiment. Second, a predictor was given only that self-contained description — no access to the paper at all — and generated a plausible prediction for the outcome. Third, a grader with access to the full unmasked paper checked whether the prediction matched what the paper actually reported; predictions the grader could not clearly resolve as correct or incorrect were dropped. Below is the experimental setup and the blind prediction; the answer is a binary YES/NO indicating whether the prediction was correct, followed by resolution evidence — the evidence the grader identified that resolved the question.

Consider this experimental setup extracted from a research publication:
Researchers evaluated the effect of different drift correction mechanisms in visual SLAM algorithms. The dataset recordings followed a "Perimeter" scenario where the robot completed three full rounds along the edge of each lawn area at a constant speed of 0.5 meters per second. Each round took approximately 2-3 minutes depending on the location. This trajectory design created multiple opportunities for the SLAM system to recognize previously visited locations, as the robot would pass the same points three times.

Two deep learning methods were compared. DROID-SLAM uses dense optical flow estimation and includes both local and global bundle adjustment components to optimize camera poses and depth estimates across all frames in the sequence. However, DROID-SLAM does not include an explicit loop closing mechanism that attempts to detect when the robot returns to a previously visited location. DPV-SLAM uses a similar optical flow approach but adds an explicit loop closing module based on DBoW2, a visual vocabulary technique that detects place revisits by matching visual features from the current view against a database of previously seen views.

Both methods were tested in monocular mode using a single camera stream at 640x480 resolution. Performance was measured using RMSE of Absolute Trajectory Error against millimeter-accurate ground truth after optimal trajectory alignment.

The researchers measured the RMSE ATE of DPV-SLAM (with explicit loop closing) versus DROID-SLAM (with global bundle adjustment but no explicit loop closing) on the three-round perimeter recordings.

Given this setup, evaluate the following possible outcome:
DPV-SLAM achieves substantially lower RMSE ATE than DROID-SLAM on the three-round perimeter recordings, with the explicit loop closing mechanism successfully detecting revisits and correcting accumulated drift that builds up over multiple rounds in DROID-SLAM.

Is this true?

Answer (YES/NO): NO